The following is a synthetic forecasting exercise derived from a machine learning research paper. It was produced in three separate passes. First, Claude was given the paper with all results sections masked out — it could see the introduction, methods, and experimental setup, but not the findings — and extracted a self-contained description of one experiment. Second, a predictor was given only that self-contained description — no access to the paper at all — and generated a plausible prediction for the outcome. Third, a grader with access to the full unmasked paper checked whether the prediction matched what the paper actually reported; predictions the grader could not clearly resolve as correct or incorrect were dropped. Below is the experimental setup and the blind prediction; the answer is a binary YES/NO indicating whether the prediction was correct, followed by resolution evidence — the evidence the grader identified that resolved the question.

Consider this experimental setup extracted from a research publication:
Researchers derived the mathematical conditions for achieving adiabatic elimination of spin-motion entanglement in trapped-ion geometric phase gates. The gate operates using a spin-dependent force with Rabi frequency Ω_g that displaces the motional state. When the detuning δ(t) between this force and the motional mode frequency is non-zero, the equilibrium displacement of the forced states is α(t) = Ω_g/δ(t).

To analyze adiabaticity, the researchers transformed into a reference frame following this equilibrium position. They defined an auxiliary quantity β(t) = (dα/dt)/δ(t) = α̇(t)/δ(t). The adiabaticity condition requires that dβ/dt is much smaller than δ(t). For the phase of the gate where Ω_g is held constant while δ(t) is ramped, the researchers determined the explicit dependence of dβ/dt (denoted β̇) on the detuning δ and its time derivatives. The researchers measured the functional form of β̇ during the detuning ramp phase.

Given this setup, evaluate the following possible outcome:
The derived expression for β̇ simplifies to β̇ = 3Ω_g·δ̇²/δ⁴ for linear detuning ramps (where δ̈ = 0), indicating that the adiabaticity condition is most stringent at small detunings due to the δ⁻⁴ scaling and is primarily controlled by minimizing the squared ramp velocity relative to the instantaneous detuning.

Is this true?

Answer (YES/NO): NO